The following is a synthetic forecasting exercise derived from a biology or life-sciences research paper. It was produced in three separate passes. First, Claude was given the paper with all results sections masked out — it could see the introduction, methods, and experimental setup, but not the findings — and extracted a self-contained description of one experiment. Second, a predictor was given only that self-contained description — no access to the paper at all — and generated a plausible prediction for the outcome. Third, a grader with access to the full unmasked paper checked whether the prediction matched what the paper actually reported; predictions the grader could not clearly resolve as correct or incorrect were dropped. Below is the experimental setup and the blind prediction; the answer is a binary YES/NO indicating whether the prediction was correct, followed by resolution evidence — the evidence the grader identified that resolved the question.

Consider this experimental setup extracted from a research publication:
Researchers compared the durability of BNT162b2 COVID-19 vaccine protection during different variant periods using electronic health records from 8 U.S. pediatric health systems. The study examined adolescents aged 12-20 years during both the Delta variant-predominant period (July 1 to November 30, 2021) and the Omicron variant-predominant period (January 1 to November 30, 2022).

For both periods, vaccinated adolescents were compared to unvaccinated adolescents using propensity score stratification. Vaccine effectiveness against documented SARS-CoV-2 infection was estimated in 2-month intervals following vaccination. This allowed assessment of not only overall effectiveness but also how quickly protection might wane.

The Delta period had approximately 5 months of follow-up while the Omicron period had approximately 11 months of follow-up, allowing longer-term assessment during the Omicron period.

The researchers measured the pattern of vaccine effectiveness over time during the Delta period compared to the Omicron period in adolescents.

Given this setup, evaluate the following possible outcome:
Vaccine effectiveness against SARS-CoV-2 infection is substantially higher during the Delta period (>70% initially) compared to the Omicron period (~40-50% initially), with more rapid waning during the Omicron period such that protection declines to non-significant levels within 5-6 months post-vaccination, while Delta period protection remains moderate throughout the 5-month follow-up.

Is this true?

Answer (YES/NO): NO